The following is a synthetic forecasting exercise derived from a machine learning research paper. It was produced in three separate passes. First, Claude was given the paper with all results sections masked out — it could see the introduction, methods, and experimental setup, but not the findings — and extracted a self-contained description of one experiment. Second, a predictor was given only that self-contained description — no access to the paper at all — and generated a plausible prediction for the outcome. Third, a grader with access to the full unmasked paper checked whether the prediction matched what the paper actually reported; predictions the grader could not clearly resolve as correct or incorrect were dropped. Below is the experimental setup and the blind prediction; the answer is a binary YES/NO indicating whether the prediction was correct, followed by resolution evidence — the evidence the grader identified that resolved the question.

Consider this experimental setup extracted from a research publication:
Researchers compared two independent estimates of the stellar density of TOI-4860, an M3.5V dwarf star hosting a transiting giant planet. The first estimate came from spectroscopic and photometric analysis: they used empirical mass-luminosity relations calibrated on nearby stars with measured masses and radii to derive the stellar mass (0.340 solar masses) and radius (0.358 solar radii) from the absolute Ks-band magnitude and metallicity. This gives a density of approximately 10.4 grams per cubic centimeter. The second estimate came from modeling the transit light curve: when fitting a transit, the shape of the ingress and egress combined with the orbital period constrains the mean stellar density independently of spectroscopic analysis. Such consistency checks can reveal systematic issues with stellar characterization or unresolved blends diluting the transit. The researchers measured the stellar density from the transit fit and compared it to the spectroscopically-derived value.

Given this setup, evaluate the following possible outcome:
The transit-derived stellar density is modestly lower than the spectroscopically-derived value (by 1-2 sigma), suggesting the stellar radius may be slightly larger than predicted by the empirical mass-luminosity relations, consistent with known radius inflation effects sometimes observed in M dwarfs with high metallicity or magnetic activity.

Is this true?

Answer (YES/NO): NO